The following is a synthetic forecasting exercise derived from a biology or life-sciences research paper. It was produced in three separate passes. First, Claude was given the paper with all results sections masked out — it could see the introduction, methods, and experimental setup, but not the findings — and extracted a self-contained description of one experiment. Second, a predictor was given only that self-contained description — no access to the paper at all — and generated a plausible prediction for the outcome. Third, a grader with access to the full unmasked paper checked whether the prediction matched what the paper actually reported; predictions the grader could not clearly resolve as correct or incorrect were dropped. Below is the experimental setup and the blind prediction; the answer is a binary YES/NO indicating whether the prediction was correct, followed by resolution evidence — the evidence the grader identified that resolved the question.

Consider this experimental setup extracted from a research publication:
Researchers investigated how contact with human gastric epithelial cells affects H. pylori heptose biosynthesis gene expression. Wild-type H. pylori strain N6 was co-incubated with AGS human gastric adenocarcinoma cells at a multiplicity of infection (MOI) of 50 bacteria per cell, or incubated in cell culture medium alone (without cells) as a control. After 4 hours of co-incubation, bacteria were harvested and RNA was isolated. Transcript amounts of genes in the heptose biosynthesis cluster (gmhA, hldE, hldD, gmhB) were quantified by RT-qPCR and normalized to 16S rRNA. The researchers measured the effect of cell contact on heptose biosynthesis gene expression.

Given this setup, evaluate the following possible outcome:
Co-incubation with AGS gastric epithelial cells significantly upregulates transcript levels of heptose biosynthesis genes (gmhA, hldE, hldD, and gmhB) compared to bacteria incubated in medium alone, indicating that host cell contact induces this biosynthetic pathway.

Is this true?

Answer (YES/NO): YES